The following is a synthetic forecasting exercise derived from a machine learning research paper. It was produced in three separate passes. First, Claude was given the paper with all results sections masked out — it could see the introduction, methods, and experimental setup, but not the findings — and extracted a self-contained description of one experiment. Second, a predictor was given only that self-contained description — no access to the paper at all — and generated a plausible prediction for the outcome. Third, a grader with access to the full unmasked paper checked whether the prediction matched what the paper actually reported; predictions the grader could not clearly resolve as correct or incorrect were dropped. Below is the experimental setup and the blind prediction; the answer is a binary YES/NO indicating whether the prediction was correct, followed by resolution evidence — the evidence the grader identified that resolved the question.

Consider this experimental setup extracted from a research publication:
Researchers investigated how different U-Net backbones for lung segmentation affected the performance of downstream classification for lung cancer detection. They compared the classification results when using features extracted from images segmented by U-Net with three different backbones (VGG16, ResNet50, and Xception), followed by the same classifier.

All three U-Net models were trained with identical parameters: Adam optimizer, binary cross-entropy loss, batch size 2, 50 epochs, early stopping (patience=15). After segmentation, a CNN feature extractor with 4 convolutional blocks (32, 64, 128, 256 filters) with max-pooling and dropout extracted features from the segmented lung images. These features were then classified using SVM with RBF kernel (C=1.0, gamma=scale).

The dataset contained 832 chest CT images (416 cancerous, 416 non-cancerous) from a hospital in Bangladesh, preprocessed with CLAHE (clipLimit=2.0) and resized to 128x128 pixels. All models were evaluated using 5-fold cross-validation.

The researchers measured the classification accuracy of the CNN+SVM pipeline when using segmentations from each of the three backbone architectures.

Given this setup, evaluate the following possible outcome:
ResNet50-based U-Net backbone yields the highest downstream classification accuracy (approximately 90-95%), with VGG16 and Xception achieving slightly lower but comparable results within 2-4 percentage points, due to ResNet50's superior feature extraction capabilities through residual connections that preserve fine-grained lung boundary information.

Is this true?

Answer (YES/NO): NO